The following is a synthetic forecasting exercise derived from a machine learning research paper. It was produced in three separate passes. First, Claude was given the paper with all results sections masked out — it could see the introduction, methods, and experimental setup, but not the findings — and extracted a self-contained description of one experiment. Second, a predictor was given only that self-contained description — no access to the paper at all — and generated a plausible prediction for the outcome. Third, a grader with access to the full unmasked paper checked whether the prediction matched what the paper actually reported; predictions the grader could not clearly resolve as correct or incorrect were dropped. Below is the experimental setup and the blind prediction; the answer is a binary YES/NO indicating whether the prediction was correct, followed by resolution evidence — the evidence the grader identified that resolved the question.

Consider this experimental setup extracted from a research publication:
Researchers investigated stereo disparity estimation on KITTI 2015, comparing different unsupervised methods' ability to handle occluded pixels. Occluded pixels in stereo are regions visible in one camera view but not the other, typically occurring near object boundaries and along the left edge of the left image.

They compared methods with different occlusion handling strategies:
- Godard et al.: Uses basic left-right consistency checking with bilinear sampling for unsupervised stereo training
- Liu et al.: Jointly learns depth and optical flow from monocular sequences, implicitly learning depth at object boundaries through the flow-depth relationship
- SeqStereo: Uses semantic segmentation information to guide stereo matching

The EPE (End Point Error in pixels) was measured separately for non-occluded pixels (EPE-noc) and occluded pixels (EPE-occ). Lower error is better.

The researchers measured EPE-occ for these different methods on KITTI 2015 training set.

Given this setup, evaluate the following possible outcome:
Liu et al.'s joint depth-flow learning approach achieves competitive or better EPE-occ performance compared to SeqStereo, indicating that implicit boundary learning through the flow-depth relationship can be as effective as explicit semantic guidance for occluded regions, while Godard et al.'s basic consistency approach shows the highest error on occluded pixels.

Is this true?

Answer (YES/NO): NO